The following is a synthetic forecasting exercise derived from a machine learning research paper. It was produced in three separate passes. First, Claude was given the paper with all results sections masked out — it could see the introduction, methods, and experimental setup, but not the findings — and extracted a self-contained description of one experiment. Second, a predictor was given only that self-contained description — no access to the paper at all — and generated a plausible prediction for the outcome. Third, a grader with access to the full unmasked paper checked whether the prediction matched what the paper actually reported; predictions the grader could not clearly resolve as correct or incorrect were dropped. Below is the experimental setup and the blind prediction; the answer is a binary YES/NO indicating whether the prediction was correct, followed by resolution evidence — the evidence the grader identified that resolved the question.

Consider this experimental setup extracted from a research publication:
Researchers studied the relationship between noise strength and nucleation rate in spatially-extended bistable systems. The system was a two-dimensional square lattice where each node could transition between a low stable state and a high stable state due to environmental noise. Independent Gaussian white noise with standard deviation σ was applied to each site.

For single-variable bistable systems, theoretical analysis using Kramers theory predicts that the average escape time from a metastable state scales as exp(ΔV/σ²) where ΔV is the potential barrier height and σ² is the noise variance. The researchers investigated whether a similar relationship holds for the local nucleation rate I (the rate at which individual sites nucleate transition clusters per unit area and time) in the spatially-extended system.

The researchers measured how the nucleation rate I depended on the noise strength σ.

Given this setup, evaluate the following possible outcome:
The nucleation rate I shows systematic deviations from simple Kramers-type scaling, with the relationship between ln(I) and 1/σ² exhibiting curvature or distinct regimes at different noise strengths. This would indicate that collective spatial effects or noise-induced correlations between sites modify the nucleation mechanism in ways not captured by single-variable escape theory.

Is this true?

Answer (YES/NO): NO